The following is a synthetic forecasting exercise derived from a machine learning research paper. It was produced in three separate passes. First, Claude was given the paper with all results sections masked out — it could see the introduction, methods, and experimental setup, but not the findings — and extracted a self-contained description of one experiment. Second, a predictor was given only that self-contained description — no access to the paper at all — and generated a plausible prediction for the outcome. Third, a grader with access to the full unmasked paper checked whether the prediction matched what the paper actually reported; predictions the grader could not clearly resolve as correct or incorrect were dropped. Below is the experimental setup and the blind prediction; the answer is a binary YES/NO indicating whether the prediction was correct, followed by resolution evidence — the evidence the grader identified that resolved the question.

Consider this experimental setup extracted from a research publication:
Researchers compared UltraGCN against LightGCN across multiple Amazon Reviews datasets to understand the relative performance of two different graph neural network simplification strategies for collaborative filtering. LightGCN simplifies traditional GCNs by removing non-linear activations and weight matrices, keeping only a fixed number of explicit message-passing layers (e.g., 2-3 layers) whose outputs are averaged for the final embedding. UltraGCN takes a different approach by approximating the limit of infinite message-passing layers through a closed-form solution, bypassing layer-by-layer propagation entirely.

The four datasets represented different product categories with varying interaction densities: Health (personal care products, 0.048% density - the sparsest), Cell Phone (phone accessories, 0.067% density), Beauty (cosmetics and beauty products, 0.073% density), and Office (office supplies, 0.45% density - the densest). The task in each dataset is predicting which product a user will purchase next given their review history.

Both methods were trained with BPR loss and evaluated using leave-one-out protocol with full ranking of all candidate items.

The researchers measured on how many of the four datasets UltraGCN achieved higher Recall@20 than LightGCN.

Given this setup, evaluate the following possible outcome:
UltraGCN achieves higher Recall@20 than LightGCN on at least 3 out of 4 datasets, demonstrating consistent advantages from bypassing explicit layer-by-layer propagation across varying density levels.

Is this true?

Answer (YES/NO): NO